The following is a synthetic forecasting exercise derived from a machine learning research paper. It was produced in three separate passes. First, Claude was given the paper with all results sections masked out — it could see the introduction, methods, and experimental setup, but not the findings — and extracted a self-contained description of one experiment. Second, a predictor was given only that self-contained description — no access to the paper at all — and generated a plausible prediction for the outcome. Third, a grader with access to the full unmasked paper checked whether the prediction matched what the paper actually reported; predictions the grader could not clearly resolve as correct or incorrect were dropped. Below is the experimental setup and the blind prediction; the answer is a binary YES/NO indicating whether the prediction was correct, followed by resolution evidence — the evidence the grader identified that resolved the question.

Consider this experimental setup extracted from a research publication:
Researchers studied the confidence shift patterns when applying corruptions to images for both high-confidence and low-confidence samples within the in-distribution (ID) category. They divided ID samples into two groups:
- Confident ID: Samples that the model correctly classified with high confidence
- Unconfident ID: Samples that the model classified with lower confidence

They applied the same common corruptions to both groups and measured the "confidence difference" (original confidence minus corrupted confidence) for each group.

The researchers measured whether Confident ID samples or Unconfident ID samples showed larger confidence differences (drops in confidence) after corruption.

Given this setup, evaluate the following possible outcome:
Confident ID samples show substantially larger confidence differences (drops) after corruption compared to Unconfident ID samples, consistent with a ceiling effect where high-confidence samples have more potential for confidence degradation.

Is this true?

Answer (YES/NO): YES